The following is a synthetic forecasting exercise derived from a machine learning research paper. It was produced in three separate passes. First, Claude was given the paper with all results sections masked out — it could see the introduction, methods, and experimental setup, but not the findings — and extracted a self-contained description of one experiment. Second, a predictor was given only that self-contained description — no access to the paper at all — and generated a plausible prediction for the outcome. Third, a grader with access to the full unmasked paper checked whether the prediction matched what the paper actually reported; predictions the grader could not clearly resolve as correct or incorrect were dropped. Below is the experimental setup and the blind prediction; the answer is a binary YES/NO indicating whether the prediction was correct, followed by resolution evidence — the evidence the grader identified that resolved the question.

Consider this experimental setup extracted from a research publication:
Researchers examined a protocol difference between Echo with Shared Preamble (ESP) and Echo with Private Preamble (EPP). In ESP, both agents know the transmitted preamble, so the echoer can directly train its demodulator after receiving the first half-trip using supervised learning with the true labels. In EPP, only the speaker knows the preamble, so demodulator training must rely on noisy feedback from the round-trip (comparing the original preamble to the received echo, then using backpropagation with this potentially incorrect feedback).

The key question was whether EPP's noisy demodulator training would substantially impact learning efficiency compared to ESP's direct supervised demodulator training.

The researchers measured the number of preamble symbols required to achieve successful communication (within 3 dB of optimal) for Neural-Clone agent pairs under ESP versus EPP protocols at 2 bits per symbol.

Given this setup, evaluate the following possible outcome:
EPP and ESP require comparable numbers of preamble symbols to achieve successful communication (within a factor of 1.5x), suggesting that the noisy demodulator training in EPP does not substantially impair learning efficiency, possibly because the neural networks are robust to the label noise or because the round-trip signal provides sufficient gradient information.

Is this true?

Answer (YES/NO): NO